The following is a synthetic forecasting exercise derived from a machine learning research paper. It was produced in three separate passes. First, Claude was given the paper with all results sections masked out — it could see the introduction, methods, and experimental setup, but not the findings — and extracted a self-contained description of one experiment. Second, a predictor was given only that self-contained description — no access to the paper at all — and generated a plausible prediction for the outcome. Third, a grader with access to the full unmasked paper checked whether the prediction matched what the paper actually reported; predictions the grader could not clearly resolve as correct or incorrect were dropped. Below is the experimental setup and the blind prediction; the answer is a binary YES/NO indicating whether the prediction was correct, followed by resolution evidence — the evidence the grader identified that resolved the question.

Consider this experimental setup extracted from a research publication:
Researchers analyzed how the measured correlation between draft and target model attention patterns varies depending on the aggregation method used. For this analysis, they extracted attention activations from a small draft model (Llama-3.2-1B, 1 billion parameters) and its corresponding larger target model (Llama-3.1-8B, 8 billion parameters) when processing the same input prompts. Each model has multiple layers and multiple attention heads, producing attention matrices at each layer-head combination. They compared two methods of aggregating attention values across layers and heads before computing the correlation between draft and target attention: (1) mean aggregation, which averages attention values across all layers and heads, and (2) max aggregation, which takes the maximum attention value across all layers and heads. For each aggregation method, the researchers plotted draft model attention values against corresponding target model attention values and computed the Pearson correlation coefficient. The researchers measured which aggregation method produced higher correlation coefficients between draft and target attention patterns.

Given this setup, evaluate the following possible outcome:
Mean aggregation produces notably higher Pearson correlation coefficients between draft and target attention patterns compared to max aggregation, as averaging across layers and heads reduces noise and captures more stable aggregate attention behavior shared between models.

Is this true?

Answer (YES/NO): YES